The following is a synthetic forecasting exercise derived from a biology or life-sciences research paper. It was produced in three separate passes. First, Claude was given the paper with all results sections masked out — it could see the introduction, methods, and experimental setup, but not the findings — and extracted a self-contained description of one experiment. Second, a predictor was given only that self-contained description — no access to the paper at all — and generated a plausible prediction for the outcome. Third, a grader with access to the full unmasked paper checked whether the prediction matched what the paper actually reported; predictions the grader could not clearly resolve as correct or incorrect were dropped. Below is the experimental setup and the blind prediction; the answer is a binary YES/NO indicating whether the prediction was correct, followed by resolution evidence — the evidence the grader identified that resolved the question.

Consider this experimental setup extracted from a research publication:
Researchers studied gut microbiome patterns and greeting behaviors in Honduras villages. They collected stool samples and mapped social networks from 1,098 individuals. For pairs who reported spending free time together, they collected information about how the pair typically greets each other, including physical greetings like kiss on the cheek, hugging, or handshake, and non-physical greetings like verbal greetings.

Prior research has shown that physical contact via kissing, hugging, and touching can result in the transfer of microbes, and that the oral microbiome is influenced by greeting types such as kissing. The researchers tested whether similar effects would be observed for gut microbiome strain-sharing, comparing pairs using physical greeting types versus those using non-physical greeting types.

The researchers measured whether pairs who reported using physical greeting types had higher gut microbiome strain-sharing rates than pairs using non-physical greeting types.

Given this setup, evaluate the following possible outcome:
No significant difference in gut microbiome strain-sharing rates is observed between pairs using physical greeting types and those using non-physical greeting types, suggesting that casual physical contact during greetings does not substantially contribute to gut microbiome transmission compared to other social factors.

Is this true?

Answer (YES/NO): YES